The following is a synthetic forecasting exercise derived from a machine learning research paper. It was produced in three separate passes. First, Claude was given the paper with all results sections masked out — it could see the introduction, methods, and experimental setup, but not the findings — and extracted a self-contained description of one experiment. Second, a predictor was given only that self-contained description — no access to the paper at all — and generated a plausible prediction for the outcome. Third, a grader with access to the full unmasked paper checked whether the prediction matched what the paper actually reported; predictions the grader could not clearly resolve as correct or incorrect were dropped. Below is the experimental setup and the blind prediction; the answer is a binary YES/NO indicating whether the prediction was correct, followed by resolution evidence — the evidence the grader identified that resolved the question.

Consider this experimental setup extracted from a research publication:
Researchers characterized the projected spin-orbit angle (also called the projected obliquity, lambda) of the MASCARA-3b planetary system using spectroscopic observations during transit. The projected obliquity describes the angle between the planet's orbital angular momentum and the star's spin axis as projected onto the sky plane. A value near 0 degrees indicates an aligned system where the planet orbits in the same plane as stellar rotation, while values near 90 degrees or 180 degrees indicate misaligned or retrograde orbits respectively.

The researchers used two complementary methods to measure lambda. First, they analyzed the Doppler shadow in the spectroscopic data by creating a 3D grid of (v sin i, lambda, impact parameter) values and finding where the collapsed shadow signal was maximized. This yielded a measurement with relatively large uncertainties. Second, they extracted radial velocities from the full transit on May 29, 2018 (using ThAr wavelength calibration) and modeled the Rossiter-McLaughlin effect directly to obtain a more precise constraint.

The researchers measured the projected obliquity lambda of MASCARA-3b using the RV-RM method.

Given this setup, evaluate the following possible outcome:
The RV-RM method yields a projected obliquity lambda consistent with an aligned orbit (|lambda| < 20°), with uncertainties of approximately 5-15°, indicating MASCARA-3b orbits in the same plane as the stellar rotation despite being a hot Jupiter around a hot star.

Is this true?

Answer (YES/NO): YES